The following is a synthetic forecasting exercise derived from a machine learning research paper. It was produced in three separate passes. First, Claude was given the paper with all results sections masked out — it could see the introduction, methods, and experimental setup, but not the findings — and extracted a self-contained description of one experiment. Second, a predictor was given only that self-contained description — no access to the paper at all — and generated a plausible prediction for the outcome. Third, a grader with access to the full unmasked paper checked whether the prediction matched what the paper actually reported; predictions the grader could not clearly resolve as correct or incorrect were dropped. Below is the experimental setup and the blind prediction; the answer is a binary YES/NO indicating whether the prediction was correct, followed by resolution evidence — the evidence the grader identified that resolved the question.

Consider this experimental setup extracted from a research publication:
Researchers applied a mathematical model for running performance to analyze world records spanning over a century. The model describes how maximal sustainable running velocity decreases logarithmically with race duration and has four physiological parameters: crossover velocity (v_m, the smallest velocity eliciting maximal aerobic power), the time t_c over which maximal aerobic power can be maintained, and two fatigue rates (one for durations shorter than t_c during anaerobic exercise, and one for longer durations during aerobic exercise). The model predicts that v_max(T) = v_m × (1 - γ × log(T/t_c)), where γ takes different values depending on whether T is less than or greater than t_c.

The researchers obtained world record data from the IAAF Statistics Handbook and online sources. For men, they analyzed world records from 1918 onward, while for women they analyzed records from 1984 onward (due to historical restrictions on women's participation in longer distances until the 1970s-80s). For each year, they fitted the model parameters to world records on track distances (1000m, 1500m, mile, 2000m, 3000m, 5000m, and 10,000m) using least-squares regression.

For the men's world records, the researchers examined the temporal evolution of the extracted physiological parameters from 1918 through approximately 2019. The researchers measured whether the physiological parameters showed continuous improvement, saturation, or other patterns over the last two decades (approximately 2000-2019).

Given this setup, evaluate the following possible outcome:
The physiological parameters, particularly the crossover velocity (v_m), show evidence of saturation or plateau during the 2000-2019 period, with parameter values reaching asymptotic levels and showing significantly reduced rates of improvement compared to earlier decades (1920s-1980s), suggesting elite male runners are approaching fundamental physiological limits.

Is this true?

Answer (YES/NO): YES